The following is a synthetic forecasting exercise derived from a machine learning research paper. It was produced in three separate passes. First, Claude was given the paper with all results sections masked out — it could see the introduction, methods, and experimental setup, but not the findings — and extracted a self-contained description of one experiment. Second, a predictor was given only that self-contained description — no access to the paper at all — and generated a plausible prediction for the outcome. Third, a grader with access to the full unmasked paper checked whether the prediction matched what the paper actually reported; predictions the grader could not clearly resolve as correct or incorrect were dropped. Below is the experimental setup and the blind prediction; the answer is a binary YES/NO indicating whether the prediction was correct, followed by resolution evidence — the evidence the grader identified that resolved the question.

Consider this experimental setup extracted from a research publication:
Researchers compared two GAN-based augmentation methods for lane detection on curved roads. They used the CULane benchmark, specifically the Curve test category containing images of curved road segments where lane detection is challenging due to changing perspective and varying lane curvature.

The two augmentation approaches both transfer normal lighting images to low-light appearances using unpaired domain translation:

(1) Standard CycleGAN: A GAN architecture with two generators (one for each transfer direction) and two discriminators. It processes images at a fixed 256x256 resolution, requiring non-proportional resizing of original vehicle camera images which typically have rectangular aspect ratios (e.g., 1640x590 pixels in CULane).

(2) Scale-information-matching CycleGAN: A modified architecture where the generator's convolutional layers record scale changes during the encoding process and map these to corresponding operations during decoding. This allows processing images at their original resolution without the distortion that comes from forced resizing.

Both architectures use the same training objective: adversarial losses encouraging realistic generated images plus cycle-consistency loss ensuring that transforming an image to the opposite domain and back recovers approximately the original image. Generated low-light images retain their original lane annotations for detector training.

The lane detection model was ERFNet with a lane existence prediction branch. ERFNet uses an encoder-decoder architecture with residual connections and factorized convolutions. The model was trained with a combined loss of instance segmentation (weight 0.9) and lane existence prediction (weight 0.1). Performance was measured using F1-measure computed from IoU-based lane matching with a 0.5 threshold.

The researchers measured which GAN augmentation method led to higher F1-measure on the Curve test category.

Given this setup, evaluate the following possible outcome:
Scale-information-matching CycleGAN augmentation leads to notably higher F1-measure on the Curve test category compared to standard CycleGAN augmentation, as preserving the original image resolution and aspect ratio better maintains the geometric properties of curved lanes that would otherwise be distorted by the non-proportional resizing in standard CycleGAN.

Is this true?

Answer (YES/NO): NO